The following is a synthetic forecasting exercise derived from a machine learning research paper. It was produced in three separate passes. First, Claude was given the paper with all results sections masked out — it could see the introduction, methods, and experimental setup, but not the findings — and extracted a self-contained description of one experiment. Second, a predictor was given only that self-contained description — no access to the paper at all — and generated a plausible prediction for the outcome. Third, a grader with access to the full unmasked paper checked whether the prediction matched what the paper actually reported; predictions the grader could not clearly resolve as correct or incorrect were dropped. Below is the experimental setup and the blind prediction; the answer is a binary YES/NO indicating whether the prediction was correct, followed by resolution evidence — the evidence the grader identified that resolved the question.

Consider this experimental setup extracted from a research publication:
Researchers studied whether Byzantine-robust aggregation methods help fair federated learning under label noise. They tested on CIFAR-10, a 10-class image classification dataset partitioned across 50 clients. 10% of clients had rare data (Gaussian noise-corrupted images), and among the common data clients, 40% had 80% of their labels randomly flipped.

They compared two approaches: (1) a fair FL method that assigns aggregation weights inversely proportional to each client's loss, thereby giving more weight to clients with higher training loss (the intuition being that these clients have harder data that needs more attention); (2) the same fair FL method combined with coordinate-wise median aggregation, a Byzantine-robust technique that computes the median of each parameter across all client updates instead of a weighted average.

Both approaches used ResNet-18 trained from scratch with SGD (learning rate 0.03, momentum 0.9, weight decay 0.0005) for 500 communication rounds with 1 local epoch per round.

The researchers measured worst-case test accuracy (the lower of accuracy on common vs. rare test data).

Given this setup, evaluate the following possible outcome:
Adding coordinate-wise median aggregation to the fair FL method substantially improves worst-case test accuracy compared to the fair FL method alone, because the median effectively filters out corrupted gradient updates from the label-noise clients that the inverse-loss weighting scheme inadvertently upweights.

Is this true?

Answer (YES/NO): NO